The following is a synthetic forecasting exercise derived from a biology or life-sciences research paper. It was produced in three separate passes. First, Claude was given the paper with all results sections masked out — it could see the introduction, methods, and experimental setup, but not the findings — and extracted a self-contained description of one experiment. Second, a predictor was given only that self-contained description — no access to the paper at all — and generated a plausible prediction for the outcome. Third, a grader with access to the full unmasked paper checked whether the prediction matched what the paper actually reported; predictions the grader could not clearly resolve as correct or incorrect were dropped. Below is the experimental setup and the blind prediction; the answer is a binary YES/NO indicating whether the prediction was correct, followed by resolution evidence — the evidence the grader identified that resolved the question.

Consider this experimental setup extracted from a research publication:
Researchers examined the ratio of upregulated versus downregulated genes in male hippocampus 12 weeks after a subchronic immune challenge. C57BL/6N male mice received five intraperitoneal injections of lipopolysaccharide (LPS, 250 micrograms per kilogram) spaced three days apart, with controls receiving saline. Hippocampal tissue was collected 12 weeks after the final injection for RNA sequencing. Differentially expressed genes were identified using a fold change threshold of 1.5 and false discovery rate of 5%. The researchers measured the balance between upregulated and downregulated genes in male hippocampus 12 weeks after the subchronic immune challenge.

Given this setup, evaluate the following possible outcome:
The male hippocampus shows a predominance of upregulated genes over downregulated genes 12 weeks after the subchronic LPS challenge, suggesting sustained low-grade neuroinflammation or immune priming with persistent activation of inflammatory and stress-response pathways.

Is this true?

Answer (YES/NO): YES